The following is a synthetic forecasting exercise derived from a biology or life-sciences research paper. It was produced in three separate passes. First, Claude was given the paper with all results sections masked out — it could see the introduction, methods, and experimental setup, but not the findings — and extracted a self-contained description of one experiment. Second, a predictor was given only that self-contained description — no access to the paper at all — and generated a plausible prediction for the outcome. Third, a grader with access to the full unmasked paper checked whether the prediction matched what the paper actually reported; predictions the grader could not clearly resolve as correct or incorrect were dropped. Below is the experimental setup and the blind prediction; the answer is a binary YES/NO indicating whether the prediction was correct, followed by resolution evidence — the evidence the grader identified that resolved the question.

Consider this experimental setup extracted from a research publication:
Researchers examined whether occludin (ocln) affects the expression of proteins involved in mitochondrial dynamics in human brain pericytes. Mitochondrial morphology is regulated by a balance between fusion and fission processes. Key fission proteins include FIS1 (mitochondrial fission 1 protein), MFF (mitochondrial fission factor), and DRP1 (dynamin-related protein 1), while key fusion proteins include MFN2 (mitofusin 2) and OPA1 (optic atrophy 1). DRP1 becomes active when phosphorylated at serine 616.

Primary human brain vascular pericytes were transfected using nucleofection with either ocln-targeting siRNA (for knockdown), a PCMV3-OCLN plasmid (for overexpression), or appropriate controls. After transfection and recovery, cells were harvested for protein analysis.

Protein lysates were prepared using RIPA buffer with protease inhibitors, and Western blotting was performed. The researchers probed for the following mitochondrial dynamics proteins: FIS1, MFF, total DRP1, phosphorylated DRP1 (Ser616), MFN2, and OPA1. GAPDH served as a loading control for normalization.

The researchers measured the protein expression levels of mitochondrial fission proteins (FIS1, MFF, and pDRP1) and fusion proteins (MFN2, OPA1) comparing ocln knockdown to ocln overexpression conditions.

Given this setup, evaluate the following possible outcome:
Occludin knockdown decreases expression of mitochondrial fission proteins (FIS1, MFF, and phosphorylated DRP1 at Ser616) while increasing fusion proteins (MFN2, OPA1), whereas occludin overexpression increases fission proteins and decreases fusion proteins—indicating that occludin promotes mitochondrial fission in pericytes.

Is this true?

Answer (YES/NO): NO